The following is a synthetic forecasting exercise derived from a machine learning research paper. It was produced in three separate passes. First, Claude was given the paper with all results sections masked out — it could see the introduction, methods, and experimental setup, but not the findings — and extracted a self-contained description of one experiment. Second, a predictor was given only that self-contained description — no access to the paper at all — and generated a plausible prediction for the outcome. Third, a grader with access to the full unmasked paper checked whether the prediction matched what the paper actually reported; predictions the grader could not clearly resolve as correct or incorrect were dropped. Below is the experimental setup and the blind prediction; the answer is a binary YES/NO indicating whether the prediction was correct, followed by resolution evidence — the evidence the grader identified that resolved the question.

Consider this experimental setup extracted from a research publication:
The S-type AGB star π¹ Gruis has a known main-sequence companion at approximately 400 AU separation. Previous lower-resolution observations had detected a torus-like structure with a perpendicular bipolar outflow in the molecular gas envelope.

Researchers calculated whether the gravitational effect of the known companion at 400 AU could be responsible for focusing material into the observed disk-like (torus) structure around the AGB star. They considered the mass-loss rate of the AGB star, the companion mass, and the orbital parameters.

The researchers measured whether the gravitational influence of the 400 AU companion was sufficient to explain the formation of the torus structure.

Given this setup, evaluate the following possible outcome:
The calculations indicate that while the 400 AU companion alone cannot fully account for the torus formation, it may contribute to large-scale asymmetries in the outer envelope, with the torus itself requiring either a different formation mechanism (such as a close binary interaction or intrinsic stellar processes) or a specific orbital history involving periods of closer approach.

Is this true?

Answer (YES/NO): NO